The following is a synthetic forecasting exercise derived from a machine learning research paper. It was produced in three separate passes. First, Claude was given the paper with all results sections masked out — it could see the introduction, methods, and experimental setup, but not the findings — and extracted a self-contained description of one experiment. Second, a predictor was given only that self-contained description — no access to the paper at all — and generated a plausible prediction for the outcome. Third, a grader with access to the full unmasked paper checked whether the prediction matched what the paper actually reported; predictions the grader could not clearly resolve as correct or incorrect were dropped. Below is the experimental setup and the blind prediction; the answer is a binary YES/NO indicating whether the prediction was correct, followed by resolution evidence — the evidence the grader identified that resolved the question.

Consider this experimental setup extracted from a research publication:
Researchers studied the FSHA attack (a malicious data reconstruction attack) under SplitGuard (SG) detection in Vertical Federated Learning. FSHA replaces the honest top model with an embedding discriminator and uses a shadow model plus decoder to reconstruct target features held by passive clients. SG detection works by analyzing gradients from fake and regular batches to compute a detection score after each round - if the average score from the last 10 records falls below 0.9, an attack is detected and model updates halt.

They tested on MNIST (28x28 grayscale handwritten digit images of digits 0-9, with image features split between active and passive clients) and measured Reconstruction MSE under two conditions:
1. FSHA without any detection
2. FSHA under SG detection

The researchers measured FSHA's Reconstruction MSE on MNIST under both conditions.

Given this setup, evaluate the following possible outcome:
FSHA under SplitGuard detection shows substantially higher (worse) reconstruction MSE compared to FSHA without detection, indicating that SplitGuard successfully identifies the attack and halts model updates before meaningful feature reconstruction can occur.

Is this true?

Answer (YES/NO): YES